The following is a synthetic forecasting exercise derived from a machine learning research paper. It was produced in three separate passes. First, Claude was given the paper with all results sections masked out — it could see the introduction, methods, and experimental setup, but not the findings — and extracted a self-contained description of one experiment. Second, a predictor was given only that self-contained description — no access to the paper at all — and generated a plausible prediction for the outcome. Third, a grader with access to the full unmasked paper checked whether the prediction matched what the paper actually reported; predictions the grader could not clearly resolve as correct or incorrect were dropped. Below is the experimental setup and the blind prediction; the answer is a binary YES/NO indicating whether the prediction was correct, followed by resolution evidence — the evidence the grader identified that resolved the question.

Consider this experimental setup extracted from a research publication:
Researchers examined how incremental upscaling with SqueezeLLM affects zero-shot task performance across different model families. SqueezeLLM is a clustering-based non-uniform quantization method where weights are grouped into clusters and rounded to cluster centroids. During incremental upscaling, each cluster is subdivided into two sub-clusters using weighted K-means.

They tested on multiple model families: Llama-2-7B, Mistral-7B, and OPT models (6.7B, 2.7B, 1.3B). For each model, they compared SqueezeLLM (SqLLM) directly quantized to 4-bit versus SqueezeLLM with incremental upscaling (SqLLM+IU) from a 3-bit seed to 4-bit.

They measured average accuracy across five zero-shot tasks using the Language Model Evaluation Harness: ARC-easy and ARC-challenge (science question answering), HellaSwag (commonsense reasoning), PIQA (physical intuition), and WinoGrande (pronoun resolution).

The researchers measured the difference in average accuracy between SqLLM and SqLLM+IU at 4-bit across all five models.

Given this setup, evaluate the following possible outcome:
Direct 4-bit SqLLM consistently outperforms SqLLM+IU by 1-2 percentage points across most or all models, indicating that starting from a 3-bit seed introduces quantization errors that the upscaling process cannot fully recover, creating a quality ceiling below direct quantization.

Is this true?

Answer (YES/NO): NO